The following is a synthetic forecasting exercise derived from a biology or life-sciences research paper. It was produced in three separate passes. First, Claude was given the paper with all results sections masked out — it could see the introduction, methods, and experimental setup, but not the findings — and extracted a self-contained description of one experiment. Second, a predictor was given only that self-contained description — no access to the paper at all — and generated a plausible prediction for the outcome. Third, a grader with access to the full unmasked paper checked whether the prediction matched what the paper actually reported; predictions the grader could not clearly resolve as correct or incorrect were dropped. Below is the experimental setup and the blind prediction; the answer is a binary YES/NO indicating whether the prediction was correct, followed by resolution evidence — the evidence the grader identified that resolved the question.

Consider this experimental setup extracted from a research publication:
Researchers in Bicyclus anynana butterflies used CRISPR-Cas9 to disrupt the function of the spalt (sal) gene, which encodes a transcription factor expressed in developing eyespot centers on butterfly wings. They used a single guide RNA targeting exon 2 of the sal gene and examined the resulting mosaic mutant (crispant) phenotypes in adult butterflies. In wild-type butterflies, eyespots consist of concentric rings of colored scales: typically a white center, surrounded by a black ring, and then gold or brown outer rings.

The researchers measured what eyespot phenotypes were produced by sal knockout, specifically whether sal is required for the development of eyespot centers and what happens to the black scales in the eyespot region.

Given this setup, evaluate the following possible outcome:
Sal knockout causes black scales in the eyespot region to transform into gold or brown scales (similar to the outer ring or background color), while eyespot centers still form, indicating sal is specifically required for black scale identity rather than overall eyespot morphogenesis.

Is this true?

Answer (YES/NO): NO